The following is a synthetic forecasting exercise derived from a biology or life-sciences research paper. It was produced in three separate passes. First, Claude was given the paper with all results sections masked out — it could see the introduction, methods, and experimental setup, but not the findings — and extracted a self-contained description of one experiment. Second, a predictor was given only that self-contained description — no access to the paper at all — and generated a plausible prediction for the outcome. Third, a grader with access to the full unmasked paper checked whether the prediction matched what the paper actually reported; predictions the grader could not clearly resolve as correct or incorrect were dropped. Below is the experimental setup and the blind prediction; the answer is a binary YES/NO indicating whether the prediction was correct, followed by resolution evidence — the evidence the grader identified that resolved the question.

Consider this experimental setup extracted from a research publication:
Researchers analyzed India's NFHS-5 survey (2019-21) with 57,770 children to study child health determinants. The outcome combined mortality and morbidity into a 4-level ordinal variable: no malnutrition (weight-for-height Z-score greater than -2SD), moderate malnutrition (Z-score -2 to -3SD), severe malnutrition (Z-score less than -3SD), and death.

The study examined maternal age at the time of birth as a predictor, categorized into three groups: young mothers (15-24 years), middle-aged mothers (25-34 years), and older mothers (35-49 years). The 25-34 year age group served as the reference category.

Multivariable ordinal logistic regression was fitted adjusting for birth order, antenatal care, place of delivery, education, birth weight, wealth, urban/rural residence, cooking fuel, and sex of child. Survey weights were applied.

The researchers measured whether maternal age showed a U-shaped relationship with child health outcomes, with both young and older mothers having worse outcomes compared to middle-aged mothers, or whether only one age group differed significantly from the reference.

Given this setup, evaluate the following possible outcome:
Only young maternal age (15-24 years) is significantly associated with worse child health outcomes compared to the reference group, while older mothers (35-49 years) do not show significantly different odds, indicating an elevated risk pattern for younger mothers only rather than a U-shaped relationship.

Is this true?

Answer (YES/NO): NO